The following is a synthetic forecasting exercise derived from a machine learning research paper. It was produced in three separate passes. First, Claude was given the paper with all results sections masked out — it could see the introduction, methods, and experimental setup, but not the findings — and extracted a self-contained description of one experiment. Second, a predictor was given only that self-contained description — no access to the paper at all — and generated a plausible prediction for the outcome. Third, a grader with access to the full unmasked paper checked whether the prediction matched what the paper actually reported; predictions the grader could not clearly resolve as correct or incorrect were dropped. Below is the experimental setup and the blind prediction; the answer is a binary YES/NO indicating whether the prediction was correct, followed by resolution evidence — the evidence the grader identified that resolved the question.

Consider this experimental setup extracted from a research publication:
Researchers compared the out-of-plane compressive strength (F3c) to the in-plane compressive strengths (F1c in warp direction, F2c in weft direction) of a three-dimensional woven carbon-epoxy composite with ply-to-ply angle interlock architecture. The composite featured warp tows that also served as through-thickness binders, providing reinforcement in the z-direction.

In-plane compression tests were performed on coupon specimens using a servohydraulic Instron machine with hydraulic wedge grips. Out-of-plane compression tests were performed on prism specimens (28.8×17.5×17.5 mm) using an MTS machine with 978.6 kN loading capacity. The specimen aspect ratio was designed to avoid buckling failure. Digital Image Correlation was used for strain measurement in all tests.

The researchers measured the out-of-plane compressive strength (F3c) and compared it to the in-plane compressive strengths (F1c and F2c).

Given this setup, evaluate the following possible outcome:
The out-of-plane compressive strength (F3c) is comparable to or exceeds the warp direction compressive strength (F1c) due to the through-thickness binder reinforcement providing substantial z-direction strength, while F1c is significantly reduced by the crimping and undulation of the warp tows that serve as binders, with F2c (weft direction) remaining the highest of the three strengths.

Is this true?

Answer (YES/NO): NO